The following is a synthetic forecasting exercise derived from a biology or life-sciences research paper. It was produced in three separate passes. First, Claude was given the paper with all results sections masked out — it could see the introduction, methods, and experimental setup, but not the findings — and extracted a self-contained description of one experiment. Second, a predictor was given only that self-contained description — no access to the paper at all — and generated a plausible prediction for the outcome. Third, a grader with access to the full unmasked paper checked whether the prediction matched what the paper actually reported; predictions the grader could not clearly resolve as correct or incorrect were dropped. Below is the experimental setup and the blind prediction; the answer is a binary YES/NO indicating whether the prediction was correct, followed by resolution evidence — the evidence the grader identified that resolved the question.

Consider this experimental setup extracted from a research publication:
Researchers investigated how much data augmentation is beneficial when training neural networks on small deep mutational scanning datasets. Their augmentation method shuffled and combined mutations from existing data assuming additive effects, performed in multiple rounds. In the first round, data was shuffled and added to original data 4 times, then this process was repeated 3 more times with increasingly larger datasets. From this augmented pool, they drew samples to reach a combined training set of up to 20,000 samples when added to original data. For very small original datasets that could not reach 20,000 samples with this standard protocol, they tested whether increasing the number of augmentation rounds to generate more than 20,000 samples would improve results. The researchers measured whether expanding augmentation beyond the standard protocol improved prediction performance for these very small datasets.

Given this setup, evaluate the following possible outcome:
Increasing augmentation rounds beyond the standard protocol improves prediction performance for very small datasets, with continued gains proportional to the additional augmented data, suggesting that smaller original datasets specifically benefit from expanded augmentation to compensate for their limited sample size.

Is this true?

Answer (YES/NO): NO